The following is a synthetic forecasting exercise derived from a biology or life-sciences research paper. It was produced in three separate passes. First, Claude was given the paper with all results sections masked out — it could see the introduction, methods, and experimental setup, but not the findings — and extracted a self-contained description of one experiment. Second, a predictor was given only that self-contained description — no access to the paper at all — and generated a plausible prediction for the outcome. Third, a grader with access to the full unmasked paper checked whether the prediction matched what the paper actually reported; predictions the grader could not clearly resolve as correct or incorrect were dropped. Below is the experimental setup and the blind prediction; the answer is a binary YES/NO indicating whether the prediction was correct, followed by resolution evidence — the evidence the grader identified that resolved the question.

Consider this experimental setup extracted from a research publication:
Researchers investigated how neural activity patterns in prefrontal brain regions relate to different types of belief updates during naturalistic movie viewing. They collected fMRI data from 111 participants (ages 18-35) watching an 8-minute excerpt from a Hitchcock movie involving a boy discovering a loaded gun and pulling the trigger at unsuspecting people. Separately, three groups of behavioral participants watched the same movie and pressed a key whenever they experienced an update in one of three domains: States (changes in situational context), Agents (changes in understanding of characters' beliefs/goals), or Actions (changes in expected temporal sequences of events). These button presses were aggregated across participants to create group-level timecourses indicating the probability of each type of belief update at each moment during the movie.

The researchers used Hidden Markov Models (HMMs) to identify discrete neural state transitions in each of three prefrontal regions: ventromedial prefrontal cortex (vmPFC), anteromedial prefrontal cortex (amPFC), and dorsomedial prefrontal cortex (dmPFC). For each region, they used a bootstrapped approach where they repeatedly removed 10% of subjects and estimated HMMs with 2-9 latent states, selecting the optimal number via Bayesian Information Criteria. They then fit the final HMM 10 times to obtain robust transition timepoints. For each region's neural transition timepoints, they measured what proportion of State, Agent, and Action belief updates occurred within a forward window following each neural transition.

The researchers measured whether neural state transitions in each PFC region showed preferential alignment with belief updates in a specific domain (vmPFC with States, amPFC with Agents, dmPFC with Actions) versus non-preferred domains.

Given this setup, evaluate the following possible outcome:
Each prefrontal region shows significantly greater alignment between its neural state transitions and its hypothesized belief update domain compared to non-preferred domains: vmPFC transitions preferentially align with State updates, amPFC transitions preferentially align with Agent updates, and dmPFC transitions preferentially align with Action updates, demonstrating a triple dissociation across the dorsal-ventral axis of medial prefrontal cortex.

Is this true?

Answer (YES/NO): YES